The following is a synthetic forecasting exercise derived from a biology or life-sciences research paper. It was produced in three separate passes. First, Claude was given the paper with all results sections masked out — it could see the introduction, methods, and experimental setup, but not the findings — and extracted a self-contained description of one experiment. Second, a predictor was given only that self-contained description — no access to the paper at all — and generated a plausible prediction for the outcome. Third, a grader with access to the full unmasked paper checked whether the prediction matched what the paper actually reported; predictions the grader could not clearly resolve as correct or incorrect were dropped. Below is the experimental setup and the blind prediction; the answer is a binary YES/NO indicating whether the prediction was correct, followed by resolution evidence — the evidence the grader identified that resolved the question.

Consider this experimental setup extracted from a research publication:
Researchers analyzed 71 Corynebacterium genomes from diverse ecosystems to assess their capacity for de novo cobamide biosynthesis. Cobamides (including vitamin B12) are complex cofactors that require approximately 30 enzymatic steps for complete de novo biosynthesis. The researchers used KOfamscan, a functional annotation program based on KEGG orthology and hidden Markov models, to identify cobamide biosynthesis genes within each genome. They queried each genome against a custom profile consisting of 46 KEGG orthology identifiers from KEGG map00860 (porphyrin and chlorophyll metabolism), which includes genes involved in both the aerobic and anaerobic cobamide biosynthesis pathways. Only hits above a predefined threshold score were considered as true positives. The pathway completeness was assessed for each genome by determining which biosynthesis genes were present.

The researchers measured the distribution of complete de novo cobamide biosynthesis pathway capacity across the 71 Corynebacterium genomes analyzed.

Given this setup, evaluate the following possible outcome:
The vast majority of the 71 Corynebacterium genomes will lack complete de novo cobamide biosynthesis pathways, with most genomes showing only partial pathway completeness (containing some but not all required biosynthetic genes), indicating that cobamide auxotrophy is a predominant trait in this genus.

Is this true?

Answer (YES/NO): NO